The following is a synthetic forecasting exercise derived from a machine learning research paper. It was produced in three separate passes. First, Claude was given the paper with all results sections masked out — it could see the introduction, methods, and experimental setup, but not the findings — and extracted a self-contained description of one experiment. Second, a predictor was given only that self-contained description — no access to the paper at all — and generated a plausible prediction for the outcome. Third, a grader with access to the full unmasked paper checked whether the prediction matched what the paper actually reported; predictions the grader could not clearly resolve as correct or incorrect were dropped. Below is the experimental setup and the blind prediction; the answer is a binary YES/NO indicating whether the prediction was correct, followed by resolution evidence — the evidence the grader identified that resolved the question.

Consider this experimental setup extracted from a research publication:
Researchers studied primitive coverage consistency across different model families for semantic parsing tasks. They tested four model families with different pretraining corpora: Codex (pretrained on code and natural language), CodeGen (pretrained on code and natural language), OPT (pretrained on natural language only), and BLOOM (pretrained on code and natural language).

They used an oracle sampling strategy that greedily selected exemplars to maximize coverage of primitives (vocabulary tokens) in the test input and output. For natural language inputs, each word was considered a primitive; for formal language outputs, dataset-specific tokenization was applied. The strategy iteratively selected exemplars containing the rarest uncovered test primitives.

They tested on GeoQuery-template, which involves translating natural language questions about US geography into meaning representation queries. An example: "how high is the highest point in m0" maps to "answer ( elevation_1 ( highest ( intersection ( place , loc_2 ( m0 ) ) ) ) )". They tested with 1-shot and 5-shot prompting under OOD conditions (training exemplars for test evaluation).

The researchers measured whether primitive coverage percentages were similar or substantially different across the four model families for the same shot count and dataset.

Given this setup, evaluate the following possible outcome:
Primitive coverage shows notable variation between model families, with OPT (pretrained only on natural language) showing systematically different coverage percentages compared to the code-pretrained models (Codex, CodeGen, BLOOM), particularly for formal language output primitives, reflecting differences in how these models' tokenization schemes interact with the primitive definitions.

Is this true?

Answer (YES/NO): NO